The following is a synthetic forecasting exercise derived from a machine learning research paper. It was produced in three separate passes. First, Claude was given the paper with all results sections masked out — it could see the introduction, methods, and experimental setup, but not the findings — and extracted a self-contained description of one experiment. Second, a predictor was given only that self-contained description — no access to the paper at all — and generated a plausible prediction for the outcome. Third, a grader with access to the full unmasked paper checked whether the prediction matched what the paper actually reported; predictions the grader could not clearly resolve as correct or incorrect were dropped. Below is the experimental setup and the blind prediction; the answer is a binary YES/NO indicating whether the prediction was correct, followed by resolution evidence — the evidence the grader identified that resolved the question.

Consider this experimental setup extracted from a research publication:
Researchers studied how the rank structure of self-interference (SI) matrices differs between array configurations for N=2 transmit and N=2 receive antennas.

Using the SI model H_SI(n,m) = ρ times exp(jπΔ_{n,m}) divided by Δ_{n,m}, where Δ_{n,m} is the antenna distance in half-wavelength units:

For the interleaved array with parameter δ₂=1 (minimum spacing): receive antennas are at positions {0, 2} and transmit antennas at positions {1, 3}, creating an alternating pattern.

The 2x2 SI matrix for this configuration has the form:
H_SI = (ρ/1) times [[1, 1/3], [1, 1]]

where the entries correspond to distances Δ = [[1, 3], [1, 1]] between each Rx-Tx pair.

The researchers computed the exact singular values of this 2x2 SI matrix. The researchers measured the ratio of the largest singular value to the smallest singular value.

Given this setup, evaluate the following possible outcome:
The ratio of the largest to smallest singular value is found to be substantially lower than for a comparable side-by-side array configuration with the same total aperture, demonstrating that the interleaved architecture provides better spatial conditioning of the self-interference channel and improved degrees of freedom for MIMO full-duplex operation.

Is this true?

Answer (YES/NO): NO